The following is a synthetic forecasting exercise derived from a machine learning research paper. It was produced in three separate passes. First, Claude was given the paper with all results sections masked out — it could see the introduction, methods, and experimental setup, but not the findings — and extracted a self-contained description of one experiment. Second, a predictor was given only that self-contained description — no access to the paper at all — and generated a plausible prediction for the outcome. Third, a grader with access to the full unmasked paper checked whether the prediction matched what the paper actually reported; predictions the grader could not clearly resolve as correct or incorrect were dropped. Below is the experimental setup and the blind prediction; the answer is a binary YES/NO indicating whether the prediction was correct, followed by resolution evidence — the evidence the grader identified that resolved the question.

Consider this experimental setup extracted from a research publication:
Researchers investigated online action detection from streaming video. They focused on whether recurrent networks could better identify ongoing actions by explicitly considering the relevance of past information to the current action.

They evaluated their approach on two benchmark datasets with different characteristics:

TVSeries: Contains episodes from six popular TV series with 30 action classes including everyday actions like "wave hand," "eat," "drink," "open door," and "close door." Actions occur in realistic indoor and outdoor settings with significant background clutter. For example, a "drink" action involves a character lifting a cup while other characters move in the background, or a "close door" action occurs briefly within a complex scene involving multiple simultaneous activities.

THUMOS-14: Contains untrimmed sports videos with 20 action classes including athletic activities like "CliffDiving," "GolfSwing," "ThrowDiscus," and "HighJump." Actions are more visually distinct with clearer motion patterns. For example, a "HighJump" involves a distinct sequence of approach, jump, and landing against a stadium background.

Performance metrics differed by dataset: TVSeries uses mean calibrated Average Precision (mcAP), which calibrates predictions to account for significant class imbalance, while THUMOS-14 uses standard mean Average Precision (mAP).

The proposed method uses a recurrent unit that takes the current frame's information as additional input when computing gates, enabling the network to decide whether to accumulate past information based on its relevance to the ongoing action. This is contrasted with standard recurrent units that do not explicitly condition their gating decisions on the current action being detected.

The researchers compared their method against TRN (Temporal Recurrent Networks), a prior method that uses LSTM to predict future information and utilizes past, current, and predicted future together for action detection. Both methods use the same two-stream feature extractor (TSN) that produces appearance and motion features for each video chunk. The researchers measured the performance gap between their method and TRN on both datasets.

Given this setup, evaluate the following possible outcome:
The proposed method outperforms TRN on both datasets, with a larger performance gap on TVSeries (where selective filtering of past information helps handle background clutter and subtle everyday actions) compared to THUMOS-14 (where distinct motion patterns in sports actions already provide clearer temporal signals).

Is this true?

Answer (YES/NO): NO